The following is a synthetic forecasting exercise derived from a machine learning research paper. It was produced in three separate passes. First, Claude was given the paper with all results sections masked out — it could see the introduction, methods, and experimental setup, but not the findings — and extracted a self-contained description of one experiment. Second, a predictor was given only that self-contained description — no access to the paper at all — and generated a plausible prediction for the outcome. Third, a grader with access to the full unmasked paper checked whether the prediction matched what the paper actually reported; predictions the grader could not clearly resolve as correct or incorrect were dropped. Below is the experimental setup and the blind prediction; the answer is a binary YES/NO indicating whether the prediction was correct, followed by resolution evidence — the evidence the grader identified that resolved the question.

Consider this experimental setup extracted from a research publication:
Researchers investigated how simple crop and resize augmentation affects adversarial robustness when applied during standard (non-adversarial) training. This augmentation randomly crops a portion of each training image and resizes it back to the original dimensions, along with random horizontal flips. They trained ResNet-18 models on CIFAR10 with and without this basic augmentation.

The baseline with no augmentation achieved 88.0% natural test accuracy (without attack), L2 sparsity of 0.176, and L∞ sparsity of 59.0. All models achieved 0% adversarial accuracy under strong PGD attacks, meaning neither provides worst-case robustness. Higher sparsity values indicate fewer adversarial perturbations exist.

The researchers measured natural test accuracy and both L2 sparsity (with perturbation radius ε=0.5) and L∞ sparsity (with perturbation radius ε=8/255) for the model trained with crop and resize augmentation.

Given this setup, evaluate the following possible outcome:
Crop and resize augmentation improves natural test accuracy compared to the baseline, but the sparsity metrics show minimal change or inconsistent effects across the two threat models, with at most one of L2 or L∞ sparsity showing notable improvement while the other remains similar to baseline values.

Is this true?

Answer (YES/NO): YES